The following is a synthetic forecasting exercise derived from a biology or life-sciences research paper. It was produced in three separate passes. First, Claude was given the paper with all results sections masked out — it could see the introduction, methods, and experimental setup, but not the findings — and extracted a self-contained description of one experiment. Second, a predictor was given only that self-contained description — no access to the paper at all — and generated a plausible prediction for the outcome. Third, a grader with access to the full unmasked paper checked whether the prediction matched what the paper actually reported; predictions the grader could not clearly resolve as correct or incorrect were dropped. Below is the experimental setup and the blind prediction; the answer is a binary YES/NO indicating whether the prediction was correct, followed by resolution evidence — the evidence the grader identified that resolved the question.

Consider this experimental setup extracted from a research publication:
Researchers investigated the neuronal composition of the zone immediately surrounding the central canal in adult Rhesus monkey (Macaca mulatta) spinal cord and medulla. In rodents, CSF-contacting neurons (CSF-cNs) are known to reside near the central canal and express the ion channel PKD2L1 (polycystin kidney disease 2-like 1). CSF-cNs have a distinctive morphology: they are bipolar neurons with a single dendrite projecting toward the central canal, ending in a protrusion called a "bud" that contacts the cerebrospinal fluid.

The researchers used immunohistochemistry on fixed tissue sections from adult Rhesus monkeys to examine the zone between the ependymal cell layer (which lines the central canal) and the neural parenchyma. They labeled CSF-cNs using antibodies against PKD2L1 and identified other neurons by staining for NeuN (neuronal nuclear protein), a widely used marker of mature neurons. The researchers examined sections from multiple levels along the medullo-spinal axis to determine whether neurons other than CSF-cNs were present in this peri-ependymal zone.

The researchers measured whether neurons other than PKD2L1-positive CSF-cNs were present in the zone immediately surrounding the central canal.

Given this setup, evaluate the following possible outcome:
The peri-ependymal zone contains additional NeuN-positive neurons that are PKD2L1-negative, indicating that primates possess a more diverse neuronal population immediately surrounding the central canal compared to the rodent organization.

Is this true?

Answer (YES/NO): NO